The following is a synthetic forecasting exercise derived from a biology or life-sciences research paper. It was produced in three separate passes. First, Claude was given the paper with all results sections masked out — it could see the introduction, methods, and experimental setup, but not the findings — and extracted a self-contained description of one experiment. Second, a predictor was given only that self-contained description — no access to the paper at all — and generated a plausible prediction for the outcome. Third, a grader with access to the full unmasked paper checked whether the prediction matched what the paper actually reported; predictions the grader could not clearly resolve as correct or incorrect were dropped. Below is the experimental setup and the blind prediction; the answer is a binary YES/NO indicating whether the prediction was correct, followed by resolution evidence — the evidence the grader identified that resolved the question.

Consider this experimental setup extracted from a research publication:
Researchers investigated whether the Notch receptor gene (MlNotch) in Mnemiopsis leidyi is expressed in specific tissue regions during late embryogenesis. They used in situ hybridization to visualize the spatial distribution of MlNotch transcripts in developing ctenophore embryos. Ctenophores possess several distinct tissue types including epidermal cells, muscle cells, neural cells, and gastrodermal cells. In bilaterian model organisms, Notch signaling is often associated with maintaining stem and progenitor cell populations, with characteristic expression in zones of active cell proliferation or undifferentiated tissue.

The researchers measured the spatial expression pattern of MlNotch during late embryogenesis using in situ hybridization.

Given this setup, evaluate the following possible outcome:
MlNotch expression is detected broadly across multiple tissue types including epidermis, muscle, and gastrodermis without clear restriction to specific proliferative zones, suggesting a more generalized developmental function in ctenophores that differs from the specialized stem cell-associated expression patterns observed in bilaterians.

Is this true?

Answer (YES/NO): NO